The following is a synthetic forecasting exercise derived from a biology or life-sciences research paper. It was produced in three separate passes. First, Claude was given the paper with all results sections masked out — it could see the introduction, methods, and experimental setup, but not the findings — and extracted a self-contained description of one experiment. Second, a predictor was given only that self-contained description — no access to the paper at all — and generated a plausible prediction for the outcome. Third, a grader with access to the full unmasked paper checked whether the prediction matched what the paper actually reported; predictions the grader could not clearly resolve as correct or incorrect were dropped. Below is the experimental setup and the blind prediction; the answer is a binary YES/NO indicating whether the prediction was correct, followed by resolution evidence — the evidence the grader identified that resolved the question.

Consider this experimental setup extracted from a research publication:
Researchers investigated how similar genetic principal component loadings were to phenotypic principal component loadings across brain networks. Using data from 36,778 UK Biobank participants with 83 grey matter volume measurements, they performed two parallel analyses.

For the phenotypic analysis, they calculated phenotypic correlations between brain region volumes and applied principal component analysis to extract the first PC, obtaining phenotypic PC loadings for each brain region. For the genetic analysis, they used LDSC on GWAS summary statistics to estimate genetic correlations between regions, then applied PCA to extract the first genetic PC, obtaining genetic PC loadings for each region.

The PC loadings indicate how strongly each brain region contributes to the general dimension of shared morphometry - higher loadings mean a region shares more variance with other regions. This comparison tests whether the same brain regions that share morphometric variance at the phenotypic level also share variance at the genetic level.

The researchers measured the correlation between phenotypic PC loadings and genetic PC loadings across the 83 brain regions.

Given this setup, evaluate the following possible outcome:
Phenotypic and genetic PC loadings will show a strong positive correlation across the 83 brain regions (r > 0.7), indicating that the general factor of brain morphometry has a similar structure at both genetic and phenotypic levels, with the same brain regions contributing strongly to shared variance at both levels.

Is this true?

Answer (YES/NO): YES